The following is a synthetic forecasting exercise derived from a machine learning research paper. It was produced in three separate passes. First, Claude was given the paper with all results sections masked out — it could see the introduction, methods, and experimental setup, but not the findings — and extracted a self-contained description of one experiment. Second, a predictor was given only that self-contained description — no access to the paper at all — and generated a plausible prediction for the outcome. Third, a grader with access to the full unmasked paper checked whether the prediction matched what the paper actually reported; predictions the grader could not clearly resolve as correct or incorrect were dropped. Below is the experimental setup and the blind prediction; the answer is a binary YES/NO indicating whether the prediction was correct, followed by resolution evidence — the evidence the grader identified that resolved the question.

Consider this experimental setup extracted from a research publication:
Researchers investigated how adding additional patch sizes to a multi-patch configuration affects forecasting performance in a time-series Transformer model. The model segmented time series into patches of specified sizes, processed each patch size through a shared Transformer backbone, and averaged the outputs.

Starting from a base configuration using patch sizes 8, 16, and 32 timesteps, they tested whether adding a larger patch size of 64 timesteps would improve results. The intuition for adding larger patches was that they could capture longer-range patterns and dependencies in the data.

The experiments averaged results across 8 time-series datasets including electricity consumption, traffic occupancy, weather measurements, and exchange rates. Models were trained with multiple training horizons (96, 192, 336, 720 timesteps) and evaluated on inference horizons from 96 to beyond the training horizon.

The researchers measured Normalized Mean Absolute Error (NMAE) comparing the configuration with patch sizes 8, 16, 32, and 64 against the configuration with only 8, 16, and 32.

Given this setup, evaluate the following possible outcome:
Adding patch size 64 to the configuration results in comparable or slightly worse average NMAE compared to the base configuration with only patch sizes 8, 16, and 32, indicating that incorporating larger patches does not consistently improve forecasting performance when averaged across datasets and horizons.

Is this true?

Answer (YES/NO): YES